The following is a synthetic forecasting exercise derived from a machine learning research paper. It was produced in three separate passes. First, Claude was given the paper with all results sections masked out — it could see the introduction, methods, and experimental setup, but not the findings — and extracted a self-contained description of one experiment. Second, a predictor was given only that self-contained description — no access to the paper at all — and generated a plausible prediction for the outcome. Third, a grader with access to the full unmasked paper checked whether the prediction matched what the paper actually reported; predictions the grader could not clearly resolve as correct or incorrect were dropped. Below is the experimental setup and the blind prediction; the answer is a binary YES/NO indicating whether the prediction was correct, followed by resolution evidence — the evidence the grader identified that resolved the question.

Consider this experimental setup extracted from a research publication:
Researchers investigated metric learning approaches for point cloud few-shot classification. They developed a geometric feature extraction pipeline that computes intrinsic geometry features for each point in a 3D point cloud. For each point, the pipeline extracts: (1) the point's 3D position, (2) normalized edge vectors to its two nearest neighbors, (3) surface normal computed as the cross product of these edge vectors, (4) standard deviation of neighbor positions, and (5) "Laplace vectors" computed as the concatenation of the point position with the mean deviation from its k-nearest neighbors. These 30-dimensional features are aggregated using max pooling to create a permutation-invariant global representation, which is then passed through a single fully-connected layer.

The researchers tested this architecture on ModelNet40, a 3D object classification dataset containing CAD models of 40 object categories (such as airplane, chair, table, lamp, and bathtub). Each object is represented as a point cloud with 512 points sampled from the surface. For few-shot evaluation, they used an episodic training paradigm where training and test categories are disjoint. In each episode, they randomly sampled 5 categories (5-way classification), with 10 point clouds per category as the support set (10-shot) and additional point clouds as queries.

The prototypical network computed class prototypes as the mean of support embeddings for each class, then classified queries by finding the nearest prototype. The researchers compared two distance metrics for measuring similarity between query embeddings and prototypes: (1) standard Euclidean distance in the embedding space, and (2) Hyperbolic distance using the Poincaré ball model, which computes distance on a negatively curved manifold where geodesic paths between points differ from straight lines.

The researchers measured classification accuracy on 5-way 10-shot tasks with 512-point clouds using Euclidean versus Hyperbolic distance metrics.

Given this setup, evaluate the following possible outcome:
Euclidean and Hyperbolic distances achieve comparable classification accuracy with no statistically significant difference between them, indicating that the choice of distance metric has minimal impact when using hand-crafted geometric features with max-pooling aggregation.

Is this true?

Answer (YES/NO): NO